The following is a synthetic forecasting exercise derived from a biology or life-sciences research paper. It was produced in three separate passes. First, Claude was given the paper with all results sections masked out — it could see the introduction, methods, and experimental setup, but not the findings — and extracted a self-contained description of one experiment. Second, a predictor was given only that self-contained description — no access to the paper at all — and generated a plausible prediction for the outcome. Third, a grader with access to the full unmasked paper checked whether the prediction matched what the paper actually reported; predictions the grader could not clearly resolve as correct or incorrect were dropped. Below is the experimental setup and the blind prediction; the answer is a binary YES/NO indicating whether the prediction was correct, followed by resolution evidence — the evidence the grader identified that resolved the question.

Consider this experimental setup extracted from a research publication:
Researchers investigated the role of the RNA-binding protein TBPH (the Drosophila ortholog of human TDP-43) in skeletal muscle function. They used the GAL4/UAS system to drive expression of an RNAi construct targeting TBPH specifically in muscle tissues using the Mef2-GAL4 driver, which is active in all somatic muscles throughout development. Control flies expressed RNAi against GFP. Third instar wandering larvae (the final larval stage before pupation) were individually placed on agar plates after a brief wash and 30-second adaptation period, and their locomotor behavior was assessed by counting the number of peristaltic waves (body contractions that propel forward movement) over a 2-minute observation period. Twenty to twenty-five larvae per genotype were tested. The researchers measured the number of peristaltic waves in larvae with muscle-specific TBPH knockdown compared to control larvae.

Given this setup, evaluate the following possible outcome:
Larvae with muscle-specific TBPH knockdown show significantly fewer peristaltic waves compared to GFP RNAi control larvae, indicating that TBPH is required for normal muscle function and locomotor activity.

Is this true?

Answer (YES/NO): YES